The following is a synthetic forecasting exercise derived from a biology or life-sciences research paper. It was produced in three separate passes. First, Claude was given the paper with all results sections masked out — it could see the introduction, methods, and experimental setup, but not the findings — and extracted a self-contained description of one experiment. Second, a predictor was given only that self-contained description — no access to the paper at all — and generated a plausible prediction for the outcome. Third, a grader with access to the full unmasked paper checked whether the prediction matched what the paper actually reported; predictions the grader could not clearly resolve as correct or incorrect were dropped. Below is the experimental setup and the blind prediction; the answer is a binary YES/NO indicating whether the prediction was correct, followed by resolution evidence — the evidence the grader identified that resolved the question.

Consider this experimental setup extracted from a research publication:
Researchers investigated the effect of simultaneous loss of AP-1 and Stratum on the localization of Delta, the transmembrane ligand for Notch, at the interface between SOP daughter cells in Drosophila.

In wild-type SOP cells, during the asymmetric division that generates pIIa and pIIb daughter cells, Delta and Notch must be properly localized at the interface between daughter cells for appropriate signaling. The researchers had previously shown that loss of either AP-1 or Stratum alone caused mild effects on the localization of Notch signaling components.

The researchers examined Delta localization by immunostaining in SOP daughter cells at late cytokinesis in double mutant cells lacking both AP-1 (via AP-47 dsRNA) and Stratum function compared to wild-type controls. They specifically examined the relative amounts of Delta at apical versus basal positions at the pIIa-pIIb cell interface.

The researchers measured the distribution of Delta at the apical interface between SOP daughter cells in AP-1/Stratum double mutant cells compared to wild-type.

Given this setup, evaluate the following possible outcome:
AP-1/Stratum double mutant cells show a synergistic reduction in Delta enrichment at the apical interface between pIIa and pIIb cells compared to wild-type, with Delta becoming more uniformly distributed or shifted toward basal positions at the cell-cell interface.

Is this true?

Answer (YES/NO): NO